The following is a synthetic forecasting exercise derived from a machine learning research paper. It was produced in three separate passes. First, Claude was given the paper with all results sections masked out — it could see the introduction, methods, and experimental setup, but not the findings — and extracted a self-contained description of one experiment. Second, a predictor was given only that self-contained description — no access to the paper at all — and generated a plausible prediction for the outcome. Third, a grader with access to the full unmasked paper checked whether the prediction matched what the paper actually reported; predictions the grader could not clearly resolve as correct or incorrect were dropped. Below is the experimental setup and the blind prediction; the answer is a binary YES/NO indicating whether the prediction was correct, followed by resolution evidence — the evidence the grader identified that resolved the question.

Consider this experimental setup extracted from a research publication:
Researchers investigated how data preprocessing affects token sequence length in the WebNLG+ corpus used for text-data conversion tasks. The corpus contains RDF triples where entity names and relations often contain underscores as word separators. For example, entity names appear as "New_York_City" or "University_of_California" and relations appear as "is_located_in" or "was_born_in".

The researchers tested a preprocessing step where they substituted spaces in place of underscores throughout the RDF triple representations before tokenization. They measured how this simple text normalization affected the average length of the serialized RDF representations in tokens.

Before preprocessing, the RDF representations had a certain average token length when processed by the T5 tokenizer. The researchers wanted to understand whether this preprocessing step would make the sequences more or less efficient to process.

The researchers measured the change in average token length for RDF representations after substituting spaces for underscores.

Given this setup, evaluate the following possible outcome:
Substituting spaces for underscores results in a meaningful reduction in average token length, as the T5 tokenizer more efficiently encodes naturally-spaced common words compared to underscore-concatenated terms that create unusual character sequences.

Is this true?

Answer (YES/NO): YES